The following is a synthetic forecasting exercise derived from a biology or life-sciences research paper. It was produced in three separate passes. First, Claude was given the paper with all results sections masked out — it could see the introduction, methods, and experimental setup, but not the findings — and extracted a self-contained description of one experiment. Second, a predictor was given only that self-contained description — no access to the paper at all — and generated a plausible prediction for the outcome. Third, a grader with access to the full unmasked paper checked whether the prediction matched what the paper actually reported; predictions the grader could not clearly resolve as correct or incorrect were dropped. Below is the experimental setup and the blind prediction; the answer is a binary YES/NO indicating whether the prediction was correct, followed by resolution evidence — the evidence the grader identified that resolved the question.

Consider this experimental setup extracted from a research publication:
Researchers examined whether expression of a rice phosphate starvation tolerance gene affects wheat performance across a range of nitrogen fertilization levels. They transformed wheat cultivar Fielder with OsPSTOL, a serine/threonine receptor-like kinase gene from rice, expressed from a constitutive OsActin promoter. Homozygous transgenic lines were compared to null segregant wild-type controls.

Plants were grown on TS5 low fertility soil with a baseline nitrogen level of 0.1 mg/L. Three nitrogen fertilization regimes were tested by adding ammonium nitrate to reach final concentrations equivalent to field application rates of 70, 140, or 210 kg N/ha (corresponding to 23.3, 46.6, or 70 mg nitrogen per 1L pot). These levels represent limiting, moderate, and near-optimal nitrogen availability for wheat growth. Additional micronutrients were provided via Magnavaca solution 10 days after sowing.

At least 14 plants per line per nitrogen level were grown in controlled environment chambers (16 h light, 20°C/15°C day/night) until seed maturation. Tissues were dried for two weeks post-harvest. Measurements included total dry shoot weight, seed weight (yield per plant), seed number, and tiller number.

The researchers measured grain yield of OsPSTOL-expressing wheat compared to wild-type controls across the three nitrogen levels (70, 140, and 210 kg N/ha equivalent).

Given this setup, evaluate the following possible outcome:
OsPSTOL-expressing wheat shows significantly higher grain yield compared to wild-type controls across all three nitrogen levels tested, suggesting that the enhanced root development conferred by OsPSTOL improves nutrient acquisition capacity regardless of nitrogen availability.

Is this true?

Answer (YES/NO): NO